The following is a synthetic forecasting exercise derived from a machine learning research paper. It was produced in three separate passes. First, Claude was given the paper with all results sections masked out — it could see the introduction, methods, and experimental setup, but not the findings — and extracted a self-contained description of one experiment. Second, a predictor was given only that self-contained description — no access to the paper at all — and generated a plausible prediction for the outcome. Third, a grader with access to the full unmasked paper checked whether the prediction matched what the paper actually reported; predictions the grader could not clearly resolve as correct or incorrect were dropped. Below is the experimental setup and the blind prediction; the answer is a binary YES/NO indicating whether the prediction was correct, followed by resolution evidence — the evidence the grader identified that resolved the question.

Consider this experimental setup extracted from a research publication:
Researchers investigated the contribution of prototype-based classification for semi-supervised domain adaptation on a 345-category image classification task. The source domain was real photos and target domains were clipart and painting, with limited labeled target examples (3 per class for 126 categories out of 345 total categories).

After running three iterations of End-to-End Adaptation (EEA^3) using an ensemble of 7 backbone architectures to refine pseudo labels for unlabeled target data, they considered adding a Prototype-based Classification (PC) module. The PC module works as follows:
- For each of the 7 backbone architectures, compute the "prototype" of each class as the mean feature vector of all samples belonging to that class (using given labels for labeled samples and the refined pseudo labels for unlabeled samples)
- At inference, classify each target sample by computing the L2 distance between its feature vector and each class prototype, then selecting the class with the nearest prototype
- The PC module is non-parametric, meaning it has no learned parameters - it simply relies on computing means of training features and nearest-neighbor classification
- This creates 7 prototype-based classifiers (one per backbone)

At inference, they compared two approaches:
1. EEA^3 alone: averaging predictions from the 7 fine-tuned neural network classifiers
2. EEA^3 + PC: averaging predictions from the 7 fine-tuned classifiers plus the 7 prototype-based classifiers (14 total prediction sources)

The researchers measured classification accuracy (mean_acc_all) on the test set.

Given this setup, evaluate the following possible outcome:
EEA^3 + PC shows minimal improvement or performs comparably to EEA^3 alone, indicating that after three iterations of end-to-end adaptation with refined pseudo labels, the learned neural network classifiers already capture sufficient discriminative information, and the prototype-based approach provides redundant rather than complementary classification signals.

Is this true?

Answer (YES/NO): YES